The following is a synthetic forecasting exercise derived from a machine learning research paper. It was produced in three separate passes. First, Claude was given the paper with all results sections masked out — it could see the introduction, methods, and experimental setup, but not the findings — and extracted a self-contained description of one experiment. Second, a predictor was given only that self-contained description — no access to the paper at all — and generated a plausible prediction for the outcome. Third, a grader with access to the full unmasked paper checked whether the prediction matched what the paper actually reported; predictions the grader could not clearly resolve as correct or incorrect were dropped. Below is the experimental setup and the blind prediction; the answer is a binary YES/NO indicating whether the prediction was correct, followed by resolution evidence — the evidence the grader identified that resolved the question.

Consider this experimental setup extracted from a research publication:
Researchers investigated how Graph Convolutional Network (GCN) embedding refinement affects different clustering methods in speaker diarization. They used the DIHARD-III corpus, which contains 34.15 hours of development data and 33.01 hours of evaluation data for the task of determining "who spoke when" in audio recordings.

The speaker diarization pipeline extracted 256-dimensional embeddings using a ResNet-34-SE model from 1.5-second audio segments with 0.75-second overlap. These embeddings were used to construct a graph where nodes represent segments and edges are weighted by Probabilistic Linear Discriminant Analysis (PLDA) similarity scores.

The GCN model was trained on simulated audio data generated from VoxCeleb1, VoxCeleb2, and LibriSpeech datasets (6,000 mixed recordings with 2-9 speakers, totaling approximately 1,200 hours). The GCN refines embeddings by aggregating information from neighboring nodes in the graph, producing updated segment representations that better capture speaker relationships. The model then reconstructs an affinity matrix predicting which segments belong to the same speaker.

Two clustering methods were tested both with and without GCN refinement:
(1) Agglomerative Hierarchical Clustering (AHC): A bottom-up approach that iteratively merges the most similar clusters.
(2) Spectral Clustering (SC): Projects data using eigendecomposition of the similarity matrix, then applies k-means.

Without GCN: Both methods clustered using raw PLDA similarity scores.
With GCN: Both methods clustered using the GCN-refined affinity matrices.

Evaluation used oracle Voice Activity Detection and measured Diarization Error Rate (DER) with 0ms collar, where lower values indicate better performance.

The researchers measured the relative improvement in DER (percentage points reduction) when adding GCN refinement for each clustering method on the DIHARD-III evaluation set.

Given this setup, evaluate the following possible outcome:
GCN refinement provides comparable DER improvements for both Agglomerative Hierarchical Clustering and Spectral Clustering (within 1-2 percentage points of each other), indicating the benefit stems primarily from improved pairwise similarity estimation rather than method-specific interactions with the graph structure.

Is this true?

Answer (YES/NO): NO